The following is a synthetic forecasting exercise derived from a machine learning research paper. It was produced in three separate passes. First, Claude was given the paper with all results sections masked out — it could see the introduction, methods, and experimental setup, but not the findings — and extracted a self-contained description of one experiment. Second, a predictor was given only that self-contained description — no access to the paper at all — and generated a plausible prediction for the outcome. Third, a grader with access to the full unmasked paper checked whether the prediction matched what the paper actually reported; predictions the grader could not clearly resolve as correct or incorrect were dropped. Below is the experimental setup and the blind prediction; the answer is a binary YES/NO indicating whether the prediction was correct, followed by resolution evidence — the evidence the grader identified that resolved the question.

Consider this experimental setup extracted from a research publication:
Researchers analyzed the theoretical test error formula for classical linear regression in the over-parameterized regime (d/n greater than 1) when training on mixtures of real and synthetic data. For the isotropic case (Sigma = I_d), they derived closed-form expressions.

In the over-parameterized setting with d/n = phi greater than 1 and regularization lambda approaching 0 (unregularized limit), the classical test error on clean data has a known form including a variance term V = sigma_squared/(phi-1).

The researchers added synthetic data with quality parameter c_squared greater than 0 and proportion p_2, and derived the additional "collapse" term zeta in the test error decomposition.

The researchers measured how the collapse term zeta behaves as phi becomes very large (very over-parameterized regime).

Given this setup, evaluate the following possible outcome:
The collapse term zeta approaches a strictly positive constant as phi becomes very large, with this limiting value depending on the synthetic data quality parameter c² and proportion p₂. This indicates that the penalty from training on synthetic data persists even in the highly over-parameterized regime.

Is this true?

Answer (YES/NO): YES